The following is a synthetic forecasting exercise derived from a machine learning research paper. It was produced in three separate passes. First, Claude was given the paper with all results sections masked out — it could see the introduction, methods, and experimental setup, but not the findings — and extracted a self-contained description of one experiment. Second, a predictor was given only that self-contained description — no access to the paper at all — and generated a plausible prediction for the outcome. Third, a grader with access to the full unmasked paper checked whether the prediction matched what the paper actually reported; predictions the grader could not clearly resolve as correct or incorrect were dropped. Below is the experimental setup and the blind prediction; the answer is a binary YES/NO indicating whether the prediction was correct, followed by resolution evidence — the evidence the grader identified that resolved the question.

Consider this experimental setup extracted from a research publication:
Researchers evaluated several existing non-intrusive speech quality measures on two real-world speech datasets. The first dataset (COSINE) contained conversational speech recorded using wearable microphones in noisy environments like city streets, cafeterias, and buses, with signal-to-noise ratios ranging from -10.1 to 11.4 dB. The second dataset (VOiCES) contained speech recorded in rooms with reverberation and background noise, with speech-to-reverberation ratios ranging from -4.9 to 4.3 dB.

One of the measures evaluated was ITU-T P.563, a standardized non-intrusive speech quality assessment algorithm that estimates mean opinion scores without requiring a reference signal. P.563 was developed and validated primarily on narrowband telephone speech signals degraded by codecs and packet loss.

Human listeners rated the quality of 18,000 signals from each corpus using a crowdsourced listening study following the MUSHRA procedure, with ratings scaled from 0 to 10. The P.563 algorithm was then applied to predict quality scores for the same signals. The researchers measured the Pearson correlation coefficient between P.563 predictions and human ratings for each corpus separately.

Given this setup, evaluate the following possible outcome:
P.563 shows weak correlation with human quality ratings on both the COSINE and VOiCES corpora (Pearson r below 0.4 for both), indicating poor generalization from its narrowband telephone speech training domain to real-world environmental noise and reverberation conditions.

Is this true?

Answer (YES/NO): NO